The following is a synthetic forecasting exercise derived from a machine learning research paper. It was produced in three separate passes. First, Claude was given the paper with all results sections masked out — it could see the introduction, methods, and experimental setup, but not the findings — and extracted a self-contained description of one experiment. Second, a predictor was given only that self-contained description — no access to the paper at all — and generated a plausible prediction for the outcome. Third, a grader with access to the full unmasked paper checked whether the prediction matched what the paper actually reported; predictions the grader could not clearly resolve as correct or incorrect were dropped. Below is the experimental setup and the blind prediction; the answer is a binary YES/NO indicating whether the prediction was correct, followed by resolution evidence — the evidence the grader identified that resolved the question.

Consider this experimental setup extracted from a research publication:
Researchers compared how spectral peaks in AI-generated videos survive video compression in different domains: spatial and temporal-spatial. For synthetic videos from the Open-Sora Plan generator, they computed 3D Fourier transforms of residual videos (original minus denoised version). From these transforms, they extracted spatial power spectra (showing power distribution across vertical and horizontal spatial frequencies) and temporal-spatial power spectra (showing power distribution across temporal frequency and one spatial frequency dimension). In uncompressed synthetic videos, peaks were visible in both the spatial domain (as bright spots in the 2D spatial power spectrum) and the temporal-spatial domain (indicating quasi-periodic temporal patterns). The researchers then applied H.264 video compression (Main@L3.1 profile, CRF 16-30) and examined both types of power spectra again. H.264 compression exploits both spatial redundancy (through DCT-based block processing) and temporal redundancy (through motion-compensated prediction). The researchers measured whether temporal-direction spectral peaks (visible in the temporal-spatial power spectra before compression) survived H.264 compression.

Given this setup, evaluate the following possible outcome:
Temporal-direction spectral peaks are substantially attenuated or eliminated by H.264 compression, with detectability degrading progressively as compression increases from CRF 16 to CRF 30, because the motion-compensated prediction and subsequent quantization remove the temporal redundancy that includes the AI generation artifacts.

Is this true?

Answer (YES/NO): NO